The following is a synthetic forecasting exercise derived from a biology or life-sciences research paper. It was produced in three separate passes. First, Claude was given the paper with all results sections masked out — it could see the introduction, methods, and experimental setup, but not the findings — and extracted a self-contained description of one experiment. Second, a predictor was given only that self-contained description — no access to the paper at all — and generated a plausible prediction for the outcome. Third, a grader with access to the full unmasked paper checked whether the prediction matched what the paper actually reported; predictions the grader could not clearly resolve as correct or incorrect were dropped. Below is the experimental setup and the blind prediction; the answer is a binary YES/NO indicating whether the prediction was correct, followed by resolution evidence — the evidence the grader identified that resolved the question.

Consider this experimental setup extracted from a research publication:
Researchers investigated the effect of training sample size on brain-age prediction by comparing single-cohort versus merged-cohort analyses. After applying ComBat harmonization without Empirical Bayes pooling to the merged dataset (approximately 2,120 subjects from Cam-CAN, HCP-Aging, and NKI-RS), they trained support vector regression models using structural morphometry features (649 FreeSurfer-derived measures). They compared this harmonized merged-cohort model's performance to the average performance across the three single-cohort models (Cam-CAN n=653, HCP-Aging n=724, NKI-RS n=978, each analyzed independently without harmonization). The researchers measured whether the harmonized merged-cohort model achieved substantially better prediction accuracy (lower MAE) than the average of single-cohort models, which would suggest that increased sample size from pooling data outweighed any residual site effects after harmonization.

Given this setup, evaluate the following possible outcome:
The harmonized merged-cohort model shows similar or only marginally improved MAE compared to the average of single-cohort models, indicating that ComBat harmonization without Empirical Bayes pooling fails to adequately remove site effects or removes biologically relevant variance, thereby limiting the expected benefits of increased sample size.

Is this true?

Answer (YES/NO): NO